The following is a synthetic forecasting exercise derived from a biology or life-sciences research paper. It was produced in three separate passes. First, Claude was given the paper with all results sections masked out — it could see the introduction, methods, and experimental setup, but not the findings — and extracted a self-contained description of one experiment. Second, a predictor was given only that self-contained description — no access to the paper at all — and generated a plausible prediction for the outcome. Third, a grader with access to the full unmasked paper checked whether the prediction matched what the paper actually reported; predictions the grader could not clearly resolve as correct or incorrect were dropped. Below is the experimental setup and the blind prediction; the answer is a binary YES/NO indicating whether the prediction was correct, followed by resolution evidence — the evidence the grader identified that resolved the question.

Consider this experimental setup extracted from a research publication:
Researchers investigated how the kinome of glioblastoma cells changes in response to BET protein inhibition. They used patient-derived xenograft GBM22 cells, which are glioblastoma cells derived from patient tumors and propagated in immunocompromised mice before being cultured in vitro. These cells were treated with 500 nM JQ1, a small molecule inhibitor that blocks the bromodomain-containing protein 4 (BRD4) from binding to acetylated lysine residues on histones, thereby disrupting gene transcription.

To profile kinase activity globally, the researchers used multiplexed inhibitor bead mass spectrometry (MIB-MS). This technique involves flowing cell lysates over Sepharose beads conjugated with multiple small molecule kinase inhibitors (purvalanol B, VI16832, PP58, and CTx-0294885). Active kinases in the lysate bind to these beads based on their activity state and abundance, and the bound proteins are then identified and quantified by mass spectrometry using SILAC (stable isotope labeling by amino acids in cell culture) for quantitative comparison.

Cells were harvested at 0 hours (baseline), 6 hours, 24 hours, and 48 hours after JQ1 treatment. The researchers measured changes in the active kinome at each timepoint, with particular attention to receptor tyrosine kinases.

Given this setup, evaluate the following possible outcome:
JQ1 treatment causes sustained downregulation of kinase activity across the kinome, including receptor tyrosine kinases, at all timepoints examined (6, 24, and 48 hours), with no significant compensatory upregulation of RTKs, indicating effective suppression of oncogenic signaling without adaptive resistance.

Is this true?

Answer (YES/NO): NO